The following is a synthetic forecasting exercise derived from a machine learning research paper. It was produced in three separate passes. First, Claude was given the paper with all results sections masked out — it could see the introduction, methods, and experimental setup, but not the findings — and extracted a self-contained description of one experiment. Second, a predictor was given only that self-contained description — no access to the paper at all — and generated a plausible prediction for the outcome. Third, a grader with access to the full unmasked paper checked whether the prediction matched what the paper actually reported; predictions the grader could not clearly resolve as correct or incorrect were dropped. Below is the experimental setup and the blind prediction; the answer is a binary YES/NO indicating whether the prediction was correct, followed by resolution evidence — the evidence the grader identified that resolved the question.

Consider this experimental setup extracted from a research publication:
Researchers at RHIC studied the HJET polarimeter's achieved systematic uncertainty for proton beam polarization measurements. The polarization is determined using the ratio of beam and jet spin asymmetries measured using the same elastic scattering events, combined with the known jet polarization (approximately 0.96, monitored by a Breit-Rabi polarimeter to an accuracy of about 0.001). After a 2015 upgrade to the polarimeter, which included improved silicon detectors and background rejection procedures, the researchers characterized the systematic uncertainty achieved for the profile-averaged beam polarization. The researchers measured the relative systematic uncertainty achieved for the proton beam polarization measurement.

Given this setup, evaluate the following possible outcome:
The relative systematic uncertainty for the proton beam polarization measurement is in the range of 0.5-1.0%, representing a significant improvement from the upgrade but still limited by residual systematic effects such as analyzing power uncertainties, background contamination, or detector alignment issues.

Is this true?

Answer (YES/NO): NO